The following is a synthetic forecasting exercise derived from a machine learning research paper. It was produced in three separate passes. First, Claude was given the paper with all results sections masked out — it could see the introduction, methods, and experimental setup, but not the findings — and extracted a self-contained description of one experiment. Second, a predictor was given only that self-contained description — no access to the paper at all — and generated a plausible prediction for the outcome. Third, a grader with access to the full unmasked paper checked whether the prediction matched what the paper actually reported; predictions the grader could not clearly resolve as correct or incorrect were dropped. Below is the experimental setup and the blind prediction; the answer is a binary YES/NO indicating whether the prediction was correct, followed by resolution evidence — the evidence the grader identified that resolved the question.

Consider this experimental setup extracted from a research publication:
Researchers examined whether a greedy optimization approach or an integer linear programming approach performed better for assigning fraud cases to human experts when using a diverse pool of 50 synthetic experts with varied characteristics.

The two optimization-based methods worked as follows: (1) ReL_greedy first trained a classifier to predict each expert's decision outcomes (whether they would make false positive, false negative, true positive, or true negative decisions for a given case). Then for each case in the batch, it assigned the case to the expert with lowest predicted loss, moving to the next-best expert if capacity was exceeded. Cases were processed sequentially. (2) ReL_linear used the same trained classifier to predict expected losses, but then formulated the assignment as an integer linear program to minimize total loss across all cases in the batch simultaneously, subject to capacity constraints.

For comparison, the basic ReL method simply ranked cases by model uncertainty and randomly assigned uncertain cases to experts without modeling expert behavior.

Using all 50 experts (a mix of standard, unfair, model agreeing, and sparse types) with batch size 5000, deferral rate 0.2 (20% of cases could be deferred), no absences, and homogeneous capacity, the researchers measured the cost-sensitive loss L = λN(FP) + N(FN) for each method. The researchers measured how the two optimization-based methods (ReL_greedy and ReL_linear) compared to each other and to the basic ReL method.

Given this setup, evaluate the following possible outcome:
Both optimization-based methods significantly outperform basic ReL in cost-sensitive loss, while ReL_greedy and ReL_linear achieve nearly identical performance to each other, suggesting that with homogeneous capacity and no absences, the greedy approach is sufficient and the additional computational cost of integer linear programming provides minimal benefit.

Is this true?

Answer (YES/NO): NO